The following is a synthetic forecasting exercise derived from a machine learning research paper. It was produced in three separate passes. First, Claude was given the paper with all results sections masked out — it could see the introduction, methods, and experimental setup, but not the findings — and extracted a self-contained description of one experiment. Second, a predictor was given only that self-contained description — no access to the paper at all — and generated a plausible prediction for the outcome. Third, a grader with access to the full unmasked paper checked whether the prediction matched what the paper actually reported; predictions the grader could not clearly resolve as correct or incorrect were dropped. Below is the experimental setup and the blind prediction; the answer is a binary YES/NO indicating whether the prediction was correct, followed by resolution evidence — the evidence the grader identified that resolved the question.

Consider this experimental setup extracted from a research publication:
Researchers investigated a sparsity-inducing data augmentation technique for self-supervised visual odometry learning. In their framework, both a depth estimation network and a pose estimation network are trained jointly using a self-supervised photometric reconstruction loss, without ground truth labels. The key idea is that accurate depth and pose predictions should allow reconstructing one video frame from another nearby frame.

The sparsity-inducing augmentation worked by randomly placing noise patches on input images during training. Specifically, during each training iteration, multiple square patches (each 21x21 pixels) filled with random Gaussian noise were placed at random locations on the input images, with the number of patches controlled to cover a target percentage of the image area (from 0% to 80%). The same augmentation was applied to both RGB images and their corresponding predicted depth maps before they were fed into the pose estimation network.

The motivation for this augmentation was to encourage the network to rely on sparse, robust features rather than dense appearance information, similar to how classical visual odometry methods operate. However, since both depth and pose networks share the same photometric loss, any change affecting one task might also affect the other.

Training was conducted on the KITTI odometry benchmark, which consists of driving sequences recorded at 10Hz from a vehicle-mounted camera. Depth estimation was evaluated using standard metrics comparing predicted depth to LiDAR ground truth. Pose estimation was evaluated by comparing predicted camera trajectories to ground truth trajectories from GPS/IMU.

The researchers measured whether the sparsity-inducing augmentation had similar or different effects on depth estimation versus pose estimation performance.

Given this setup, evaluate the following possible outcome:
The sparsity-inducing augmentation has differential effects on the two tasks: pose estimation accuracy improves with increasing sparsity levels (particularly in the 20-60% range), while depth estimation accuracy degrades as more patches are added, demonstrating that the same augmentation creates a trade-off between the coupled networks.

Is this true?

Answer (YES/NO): NO